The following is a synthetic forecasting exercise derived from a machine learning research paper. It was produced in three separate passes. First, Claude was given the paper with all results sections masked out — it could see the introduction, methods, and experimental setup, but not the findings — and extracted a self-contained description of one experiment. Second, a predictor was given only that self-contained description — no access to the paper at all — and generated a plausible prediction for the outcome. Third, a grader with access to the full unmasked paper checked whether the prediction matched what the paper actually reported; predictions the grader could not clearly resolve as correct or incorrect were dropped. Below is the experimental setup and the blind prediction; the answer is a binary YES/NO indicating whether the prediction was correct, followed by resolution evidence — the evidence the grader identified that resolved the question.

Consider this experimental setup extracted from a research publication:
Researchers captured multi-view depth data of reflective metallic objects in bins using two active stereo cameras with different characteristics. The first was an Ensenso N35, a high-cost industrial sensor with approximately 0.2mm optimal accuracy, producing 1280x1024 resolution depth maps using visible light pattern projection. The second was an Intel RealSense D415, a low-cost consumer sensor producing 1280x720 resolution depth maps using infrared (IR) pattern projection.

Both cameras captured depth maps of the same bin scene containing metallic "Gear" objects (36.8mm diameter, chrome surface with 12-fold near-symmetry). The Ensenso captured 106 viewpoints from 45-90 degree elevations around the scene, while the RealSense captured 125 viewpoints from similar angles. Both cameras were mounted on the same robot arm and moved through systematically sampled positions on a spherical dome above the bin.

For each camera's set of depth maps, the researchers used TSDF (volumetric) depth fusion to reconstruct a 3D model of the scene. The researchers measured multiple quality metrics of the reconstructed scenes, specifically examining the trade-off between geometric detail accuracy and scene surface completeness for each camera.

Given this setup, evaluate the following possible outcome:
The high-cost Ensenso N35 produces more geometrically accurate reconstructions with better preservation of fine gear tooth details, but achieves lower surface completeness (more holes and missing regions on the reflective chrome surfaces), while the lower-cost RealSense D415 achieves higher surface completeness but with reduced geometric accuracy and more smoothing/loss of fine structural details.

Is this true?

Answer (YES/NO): YES